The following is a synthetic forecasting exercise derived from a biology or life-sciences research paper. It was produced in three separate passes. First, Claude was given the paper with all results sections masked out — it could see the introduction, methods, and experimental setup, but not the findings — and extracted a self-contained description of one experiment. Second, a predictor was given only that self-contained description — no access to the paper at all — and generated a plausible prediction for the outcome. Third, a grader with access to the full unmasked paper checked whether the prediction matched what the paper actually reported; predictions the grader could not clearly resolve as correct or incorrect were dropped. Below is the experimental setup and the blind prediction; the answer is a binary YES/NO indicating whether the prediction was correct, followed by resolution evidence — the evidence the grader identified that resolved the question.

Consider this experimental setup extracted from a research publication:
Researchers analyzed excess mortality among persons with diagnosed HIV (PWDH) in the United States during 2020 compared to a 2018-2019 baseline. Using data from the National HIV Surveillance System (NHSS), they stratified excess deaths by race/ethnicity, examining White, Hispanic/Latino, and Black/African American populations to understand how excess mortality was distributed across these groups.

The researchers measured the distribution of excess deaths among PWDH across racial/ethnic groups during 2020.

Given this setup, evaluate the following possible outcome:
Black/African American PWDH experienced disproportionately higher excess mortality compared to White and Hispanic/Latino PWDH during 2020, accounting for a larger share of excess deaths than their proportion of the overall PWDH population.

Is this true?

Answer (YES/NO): YES